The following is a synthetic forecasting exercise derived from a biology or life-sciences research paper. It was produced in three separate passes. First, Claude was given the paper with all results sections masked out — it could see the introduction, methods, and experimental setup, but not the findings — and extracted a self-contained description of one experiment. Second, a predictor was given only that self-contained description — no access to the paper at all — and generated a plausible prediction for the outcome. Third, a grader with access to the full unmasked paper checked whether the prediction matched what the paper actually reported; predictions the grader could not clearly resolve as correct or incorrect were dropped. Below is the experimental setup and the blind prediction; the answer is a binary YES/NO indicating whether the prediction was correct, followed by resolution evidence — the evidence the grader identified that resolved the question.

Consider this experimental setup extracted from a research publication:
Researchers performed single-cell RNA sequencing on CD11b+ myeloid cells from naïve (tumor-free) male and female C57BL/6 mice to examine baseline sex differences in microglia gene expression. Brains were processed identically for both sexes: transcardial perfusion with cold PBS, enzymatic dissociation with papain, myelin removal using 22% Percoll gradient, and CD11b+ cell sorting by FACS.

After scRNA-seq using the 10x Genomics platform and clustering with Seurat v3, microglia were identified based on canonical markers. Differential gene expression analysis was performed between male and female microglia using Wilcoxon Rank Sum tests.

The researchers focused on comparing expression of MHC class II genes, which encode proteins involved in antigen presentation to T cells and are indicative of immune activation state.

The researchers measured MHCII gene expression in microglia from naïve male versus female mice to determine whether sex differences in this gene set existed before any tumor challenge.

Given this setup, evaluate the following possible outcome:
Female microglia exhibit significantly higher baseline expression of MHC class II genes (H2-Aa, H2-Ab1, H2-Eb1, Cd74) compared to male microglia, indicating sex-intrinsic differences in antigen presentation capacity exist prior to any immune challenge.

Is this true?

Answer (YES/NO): NO